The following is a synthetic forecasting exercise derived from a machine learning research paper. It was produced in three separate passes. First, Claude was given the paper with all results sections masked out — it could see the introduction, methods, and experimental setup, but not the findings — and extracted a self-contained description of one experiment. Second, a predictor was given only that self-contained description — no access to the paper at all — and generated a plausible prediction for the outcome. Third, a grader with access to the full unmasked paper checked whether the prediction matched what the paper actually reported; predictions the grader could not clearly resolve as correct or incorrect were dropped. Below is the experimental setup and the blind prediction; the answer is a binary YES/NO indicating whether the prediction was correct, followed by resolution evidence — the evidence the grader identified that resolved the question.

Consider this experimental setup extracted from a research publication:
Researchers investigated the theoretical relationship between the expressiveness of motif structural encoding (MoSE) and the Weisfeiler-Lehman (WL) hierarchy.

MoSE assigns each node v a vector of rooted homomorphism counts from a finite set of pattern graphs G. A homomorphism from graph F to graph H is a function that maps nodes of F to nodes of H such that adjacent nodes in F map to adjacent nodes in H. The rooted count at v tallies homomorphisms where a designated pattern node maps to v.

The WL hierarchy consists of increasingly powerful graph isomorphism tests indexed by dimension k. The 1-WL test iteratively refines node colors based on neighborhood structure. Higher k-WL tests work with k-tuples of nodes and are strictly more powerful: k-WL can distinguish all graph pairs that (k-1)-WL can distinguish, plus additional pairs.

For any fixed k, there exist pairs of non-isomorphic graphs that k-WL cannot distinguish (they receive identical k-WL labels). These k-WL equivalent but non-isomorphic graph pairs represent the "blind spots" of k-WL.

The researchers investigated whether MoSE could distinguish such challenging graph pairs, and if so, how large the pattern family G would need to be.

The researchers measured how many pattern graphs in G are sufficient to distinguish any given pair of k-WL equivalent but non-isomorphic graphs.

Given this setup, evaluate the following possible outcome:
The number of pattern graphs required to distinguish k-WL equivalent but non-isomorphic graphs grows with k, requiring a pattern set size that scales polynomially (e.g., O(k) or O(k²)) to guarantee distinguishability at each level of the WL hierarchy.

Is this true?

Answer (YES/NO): NO